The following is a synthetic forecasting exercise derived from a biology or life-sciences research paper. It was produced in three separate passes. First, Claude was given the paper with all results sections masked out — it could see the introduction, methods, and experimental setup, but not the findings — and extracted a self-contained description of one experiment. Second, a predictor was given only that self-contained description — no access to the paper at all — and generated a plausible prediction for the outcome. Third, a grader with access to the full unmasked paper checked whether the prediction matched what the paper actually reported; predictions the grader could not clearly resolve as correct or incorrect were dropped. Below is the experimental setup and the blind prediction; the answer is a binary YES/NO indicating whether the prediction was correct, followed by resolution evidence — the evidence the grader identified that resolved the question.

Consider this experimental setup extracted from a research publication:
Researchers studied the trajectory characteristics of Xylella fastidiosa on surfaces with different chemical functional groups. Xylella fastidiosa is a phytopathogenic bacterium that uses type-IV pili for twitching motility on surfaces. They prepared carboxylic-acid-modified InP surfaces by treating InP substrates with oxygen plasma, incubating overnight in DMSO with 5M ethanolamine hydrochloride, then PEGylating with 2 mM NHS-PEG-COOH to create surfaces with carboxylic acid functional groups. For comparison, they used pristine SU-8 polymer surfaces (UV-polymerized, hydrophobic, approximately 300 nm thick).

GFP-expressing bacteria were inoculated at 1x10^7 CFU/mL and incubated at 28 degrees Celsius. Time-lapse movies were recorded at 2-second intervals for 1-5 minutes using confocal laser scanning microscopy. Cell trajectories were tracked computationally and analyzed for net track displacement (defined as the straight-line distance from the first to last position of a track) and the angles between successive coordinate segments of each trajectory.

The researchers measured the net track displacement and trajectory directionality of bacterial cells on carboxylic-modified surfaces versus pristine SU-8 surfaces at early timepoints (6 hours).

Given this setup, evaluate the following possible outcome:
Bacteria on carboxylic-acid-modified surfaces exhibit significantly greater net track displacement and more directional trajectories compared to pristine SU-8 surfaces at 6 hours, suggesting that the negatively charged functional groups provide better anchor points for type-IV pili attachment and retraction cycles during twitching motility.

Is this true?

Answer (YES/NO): YES